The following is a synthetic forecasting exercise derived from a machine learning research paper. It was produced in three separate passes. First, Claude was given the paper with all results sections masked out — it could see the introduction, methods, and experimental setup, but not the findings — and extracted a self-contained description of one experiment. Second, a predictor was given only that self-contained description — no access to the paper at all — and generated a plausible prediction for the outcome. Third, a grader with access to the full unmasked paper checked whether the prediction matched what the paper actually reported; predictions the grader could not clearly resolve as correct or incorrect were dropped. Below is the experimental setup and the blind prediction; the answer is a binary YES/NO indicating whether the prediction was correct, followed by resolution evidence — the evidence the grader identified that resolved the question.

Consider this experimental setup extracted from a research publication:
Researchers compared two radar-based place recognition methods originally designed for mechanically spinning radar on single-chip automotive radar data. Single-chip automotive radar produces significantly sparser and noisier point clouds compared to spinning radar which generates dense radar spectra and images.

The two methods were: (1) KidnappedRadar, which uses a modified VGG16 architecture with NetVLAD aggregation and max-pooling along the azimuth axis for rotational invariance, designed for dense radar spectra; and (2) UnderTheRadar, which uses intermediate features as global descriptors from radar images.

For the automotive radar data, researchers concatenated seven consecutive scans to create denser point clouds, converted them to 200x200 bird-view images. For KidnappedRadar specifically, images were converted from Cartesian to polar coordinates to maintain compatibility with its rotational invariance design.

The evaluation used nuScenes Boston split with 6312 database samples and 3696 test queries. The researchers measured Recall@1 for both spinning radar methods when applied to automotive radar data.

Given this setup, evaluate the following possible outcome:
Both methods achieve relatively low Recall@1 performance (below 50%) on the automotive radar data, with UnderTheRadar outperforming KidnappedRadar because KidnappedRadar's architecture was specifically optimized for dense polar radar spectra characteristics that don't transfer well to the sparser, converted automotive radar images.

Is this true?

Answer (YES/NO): NO